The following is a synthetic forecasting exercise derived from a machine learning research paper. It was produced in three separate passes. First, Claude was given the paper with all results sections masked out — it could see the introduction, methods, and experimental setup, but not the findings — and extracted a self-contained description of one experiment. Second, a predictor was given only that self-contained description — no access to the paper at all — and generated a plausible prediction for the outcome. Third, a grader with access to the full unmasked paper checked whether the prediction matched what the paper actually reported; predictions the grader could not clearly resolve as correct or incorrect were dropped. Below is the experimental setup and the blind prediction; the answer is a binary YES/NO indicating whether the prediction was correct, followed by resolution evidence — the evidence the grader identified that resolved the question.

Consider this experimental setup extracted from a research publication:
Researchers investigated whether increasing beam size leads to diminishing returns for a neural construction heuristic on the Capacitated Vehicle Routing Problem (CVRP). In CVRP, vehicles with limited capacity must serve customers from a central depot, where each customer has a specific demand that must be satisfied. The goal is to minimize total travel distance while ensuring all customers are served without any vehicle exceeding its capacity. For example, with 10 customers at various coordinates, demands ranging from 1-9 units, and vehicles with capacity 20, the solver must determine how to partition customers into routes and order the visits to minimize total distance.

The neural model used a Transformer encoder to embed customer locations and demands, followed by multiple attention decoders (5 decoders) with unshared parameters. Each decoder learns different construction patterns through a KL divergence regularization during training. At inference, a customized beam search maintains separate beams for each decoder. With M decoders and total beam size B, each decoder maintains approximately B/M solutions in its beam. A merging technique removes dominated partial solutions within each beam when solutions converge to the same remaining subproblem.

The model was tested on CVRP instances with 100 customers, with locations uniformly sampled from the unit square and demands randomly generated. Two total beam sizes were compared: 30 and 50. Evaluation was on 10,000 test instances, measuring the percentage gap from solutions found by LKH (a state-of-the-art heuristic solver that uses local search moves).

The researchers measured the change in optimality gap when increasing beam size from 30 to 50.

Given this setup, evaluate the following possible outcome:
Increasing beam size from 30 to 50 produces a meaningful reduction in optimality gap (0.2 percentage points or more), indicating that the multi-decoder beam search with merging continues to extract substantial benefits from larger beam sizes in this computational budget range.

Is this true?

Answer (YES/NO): YES